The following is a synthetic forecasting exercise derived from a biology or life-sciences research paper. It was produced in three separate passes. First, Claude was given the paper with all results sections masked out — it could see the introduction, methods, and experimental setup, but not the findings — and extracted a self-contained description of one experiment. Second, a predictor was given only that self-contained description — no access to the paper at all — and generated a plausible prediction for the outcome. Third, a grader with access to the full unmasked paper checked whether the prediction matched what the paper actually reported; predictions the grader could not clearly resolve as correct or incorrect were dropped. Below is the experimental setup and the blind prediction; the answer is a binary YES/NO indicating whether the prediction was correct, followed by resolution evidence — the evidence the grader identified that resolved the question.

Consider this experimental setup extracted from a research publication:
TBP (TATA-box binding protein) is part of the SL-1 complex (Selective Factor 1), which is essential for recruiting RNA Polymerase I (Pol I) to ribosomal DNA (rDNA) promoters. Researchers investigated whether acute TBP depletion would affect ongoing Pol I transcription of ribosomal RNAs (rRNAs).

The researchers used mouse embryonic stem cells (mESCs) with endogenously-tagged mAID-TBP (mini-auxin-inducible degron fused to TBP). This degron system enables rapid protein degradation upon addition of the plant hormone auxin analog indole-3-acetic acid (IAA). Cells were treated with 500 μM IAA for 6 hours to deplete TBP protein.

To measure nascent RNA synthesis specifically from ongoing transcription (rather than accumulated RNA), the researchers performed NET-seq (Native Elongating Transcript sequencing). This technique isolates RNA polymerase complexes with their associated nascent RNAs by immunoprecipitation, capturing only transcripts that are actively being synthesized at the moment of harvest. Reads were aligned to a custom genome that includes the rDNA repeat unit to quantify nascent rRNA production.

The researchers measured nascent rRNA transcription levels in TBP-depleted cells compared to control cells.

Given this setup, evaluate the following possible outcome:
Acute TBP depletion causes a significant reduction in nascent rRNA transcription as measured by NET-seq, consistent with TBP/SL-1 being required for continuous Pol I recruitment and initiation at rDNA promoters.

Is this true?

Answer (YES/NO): NO